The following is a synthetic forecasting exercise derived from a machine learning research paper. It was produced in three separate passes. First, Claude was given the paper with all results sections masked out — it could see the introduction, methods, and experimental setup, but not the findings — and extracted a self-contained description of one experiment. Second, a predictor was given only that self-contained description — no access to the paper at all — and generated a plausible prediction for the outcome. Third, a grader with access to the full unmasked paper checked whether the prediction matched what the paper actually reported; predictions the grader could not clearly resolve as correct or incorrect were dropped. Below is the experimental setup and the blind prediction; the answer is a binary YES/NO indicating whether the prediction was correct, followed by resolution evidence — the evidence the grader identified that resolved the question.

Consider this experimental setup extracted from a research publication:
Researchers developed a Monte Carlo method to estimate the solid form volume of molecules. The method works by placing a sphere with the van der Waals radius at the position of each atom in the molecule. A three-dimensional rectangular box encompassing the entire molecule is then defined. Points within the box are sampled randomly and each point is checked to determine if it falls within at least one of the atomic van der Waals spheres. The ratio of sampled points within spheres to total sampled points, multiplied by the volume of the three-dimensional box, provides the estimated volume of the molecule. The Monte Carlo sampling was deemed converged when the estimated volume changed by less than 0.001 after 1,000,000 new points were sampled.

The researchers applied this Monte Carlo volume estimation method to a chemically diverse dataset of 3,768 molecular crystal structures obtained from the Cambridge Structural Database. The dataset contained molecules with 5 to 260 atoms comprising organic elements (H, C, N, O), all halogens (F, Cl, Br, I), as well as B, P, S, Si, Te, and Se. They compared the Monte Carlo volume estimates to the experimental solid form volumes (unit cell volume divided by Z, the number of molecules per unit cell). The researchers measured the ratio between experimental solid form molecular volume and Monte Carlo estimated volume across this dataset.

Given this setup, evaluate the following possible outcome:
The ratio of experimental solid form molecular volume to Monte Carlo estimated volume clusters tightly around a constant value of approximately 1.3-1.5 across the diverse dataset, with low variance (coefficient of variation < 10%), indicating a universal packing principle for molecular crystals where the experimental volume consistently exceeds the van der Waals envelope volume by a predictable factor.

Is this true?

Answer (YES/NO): YES